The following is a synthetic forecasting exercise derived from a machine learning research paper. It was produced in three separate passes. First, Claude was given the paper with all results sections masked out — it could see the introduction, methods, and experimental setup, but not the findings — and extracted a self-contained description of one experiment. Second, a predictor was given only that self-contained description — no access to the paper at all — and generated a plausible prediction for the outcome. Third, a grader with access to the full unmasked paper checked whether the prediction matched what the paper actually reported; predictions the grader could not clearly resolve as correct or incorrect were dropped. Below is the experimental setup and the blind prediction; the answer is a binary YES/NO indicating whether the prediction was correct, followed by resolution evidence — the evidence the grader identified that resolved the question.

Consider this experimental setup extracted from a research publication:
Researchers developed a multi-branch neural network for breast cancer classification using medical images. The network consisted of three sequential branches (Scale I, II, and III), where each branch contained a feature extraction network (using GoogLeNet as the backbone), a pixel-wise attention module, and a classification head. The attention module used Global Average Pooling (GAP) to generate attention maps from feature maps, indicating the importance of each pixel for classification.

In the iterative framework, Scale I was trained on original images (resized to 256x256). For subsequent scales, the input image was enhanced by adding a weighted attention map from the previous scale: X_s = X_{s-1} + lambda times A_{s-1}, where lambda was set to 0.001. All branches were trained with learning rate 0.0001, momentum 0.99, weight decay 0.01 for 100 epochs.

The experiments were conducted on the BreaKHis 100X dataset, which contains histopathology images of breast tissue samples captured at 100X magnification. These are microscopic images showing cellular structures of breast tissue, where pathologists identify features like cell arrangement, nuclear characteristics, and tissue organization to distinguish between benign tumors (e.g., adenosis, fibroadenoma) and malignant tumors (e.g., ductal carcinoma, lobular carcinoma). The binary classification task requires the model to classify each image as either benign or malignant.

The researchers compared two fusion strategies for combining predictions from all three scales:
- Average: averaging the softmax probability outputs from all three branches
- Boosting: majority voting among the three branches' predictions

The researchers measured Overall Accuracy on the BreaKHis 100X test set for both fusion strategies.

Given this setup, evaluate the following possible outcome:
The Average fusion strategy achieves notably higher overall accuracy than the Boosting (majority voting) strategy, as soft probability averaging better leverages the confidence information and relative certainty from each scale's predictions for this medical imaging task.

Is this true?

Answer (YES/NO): NO